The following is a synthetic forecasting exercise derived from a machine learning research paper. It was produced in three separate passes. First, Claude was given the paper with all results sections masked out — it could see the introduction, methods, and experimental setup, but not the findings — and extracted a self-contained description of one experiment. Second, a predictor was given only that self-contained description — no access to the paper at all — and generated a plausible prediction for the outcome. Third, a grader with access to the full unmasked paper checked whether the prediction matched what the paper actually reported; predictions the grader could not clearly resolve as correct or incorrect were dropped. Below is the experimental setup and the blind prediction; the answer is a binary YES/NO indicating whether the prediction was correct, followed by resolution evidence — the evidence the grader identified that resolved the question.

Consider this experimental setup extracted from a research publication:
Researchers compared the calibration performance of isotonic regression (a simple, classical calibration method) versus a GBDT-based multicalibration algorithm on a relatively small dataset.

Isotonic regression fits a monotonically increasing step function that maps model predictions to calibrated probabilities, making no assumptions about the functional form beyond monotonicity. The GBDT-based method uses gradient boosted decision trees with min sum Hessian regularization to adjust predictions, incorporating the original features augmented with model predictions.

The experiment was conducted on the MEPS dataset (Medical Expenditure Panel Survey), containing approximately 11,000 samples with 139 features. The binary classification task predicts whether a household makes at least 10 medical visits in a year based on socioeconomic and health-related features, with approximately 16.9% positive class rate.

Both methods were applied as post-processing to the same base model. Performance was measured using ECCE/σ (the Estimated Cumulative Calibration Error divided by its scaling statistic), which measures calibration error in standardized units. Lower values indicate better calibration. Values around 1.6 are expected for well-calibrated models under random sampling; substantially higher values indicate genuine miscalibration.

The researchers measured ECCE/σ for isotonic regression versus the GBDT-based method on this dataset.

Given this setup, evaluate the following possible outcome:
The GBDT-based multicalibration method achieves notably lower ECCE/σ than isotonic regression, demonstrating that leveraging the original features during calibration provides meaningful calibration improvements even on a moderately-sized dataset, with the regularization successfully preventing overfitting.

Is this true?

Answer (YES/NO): NO